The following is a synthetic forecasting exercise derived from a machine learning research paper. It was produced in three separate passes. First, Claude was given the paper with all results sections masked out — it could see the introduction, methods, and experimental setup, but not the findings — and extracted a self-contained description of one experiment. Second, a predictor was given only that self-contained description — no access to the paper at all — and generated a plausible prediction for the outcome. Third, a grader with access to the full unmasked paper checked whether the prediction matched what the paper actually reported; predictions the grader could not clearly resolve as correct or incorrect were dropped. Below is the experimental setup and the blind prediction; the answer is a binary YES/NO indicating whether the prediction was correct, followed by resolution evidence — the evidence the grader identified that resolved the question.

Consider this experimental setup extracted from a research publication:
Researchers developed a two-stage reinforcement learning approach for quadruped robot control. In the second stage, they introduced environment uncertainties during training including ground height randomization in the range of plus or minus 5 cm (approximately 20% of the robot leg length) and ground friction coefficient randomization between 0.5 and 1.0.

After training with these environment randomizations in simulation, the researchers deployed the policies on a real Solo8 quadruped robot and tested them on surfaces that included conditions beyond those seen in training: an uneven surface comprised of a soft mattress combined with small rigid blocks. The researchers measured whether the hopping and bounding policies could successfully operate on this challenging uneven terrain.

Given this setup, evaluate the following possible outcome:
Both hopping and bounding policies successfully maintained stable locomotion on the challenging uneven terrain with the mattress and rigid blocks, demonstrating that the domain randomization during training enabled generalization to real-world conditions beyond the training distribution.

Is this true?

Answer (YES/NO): YES